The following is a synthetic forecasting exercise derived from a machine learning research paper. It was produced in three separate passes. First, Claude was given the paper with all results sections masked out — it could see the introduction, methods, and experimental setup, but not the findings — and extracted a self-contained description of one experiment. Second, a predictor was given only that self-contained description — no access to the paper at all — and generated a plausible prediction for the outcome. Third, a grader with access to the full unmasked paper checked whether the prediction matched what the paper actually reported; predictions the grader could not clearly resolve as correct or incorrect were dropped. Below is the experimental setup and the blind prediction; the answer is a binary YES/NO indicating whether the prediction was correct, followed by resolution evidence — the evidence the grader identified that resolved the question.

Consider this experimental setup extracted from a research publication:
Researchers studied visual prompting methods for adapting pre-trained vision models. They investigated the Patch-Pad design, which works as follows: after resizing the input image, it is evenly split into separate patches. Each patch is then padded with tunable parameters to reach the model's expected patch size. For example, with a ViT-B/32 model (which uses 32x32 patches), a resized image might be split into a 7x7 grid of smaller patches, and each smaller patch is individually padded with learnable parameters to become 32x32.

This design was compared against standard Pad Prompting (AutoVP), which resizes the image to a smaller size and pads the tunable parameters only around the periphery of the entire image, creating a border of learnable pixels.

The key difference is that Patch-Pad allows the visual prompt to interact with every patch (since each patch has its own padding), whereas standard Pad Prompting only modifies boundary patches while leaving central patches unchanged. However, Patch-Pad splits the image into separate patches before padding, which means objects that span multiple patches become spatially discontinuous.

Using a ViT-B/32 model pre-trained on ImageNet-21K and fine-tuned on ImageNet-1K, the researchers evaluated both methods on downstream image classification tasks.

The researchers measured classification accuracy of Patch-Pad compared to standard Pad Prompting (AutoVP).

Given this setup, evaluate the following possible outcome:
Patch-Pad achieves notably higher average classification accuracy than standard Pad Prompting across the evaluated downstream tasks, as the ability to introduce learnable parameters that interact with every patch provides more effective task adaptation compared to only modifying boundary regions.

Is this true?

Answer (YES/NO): NO